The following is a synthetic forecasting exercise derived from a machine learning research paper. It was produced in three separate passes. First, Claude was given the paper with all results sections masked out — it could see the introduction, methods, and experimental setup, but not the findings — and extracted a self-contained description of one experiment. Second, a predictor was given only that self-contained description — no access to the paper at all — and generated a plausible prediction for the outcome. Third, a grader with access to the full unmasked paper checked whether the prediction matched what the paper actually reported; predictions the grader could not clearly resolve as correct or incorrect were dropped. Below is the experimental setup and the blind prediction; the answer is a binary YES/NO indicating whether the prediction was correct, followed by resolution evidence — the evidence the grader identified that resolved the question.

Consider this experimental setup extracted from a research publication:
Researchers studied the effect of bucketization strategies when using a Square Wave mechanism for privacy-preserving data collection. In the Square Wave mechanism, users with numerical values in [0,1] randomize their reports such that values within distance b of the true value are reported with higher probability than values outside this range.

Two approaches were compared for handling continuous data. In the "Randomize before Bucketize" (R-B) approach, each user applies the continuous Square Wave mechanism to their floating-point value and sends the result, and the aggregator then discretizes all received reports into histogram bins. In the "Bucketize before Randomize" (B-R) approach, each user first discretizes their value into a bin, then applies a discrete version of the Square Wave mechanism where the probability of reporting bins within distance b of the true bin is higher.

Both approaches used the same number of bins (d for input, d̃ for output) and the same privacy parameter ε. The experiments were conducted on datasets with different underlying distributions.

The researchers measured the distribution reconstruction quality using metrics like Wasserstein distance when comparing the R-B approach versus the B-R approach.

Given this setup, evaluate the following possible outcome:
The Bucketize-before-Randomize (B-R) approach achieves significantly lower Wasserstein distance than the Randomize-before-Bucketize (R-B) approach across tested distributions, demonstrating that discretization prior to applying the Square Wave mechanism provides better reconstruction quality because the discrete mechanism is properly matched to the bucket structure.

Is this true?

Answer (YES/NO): NO